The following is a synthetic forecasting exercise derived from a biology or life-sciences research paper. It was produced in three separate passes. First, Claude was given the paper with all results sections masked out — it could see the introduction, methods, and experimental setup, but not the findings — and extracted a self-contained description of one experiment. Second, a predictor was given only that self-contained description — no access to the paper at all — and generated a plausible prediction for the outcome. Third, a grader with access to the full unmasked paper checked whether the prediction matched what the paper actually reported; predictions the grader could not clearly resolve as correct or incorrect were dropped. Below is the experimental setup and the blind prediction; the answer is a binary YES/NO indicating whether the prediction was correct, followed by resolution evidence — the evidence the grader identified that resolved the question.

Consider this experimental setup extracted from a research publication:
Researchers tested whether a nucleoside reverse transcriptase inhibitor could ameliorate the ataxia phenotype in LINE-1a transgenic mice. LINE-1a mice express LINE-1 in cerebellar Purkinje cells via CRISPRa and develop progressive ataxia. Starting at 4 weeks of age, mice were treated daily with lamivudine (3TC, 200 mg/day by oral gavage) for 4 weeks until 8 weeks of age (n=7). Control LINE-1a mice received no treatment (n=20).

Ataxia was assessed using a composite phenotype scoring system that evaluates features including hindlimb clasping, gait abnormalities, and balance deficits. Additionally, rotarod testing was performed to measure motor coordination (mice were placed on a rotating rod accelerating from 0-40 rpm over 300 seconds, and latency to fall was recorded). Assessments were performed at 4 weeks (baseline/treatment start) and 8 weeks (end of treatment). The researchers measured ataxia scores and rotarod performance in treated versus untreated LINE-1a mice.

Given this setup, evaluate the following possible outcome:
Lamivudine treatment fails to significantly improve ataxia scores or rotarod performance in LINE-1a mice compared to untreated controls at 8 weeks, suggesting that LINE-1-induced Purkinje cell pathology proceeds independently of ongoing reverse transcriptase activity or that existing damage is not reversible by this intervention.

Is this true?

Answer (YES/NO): NO